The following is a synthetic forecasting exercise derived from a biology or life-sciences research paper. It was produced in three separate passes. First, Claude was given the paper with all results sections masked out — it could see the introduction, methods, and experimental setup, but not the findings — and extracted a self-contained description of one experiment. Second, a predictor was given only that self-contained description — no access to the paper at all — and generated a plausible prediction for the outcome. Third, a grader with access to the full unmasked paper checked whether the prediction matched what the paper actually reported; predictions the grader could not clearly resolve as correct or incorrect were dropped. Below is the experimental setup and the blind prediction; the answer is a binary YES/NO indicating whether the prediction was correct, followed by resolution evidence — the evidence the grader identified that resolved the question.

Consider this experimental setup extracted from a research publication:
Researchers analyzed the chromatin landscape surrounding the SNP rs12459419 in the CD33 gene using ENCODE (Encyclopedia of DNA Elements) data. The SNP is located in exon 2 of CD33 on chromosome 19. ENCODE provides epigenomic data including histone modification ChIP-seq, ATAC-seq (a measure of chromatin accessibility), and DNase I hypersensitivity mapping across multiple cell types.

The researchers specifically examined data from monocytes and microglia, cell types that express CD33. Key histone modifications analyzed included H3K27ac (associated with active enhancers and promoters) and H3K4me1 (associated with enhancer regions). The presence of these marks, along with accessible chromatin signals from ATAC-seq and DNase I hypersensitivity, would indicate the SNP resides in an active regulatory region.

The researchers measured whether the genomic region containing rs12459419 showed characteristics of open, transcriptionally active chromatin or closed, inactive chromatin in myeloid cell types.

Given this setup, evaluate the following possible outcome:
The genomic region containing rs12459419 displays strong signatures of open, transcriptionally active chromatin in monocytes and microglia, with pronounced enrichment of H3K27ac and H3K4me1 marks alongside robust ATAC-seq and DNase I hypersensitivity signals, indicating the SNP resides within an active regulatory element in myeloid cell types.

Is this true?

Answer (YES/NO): YES